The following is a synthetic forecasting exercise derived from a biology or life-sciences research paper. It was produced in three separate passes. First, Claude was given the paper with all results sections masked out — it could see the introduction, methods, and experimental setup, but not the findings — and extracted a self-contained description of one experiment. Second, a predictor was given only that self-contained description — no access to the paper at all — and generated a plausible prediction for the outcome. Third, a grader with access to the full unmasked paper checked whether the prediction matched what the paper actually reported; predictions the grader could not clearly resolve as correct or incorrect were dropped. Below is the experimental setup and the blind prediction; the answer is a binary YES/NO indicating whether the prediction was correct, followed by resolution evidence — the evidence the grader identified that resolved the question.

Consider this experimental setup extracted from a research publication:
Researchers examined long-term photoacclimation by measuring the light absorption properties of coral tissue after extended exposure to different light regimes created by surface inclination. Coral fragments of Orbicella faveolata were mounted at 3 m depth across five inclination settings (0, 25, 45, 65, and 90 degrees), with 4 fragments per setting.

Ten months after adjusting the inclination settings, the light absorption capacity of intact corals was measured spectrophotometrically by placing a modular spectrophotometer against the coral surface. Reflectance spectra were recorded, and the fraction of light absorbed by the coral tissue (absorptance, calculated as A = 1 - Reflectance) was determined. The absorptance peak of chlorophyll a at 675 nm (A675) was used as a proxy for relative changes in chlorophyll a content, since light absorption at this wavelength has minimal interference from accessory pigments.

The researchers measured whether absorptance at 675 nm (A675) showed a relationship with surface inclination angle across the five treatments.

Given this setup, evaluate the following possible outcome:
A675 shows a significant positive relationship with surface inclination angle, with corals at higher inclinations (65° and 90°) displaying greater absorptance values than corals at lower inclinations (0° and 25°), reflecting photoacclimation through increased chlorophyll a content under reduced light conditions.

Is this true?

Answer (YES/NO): YES